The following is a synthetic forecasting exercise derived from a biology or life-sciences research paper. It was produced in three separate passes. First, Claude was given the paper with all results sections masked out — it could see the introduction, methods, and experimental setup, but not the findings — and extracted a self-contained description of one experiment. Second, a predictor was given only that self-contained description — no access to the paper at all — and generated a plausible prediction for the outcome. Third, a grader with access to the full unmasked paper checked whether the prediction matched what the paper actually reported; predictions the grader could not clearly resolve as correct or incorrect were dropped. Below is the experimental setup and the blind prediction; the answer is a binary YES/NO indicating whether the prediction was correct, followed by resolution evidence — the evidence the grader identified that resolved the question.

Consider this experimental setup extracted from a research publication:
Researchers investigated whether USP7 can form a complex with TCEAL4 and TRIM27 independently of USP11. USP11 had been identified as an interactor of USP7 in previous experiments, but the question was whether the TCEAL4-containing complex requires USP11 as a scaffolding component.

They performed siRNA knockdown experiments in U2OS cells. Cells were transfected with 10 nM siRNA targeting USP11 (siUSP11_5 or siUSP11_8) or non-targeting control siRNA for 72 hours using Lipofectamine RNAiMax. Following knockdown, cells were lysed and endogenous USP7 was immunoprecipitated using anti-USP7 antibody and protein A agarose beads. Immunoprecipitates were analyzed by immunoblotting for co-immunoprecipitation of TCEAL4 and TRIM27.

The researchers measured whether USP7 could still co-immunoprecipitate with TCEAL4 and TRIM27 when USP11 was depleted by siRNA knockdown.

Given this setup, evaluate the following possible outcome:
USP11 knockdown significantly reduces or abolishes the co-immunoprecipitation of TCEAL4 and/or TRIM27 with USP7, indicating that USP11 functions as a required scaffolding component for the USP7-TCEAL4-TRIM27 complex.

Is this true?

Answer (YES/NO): NO